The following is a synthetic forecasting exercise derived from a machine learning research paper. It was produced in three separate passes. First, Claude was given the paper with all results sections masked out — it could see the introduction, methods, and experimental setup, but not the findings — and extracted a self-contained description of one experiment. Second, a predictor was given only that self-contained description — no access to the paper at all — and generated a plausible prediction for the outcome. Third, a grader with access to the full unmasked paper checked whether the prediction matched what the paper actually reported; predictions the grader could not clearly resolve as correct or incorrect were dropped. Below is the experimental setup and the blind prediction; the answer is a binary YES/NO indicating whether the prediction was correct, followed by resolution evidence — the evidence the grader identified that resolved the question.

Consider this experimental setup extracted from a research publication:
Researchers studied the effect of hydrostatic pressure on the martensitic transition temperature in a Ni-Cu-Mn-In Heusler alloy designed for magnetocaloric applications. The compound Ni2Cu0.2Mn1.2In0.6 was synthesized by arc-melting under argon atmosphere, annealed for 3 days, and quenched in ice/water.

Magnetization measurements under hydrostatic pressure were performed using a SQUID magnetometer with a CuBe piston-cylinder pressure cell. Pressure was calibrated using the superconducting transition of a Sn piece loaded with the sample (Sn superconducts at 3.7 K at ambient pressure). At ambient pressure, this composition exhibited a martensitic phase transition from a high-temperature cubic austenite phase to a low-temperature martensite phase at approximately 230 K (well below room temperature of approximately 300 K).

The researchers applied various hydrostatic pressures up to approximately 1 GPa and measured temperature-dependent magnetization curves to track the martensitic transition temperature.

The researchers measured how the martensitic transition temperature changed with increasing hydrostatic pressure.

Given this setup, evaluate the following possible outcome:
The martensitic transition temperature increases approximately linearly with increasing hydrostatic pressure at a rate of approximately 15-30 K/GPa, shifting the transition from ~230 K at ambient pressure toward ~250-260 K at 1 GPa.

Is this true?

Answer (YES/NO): NO